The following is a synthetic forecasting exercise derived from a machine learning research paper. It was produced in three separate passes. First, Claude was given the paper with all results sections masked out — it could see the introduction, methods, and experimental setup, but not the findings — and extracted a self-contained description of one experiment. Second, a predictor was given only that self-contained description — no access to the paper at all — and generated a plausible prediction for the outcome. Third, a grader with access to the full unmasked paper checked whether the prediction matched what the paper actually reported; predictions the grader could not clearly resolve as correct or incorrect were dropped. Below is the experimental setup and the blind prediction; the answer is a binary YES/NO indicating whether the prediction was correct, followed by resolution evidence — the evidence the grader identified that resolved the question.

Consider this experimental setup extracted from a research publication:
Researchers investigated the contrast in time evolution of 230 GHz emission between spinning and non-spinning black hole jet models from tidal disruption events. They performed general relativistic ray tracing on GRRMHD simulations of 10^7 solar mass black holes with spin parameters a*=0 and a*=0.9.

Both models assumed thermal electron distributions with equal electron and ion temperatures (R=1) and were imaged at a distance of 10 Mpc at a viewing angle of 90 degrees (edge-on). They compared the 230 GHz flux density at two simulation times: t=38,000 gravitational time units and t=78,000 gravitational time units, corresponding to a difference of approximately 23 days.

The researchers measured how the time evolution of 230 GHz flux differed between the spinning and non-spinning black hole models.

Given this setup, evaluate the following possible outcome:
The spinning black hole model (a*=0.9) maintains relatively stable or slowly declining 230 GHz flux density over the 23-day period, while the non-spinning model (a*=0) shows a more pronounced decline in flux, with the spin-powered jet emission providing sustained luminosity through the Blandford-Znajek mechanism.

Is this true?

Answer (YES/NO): NO